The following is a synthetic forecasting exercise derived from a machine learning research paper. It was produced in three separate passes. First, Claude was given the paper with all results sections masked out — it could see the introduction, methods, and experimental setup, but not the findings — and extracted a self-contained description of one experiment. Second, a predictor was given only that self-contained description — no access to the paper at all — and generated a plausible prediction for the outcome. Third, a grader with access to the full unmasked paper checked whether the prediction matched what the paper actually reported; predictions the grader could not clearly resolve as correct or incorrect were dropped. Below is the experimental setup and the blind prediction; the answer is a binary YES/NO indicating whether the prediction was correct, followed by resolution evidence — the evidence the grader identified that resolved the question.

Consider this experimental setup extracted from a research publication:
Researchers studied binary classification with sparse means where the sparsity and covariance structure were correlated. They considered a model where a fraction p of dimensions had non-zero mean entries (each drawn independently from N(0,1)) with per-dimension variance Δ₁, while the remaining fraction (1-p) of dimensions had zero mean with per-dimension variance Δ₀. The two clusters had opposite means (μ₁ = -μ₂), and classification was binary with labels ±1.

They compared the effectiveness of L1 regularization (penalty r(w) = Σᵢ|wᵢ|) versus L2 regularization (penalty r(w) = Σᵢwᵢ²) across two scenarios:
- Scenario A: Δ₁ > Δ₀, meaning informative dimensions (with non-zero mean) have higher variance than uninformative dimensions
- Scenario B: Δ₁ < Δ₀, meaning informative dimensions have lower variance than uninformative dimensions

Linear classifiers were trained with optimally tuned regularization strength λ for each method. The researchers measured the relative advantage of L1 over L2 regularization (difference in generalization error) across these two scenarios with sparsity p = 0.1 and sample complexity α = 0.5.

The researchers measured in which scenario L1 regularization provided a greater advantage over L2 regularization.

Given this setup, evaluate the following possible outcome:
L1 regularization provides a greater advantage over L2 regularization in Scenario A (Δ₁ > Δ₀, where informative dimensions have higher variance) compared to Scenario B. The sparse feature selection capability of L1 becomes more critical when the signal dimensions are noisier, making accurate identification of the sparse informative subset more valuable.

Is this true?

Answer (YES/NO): NO